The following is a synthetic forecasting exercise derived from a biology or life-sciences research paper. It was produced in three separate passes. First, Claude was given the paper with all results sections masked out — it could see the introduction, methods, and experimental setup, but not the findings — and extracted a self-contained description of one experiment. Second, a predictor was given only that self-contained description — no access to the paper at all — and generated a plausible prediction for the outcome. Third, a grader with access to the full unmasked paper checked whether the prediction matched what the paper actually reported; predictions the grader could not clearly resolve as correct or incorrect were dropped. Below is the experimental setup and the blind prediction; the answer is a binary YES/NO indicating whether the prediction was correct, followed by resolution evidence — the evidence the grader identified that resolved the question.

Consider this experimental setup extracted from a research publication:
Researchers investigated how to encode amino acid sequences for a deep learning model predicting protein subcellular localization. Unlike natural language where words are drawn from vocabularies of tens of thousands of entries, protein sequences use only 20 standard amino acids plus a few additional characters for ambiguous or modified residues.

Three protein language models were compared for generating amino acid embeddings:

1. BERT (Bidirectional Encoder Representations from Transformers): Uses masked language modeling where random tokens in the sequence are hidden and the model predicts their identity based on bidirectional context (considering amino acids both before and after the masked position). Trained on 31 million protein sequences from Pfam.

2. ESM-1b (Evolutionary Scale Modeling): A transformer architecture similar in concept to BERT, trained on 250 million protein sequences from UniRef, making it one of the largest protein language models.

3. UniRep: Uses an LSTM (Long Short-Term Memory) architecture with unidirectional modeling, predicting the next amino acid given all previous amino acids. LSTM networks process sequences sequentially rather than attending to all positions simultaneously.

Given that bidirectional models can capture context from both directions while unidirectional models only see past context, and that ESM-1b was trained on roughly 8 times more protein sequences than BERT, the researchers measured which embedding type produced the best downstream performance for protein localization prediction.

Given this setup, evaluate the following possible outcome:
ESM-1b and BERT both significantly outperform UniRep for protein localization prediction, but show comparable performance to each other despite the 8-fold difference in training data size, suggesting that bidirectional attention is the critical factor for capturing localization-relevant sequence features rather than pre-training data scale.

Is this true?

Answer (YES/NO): NO